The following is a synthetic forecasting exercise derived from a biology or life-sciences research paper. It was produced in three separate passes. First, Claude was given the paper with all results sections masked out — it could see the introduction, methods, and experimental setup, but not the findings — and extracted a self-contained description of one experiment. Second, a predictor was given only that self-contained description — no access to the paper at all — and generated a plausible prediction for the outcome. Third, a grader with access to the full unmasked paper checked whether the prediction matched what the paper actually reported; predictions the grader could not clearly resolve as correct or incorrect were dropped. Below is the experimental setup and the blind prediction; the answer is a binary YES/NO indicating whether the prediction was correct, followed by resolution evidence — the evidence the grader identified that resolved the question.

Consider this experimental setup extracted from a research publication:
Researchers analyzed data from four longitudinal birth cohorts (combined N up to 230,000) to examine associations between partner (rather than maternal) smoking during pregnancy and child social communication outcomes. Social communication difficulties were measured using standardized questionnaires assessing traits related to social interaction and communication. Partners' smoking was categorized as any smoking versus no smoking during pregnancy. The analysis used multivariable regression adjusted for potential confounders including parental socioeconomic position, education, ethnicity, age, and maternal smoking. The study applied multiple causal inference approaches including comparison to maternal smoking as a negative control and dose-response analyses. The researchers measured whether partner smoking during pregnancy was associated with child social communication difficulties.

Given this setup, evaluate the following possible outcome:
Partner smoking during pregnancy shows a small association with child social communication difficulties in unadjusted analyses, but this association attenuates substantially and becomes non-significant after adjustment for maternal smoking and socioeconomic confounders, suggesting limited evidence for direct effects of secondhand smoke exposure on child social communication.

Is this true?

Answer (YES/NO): NO